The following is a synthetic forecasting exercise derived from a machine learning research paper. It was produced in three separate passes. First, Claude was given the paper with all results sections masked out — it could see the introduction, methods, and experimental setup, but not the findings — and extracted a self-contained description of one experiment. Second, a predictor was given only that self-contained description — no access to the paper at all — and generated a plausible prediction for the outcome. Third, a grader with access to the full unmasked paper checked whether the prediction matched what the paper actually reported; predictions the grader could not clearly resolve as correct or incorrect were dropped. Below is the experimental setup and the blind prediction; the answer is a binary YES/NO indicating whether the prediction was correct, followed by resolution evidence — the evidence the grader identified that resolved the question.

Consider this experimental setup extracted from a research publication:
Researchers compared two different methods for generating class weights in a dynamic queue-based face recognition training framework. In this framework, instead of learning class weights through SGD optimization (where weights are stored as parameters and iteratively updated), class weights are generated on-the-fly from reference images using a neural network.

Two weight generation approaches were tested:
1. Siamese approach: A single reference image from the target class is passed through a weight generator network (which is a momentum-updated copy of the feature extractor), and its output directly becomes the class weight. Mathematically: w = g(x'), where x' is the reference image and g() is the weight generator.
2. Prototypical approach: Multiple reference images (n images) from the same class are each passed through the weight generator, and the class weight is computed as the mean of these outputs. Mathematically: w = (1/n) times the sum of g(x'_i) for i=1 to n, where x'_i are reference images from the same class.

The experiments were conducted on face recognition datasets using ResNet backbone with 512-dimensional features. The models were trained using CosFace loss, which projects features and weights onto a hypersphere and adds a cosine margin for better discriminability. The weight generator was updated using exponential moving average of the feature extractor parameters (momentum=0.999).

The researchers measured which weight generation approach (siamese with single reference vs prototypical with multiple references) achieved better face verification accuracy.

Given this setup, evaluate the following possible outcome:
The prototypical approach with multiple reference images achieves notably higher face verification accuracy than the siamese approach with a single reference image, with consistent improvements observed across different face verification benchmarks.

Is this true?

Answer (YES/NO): NO